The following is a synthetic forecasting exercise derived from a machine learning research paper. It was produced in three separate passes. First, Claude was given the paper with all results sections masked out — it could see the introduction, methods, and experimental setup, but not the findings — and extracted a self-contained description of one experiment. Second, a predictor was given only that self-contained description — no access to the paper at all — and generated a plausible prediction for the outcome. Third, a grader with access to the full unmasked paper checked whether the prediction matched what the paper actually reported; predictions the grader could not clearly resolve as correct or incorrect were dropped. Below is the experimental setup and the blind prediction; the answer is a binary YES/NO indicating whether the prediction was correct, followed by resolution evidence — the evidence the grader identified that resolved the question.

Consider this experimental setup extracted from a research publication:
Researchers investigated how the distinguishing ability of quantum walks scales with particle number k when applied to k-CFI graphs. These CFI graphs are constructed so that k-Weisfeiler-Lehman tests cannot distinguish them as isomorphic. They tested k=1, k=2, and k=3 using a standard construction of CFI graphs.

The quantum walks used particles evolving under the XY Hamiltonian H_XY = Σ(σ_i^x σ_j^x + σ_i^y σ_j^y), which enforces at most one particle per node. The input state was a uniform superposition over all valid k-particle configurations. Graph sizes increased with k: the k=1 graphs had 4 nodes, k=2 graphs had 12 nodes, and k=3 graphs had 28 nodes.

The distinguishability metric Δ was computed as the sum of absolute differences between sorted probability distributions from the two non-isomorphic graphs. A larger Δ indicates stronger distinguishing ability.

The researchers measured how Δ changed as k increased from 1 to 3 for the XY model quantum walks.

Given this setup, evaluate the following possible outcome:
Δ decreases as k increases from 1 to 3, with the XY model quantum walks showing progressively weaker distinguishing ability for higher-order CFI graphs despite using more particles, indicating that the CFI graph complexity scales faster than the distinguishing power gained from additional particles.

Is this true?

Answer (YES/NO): YES